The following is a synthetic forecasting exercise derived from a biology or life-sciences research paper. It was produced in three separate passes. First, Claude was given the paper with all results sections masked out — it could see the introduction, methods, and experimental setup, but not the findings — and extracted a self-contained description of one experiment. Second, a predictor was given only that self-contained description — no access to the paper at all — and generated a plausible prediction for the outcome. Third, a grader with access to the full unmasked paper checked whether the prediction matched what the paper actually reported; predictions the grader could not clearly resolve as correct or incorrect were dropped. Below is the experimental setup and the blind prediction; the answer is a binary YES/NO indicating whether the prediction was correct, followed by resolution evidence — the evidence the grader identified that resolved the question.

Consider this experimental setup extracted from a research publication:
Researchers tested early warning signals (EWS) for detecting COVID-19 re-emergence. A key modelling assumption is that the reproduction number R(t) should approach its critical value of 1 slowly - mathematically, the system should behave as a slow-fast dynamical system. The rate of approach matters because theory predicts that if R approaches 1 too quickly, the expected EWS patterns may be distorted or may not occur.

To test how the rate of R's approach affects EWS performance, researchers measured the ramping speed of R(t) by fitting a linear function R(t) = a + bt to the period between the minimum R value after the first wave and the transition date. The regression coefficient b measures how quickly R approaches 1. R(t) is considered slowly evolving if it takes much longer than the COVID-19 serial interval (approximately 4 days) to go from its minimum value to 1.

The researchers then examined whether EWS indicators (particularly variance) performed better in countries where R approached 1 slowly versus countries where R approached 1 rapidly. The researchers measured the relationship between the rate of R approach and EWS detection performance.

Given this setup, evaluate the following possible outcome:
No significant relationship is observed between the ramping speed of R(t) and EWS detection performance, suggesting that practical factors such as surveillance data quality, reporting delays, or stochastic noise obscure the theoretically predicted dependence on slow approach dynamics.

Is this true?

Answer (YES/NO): NO